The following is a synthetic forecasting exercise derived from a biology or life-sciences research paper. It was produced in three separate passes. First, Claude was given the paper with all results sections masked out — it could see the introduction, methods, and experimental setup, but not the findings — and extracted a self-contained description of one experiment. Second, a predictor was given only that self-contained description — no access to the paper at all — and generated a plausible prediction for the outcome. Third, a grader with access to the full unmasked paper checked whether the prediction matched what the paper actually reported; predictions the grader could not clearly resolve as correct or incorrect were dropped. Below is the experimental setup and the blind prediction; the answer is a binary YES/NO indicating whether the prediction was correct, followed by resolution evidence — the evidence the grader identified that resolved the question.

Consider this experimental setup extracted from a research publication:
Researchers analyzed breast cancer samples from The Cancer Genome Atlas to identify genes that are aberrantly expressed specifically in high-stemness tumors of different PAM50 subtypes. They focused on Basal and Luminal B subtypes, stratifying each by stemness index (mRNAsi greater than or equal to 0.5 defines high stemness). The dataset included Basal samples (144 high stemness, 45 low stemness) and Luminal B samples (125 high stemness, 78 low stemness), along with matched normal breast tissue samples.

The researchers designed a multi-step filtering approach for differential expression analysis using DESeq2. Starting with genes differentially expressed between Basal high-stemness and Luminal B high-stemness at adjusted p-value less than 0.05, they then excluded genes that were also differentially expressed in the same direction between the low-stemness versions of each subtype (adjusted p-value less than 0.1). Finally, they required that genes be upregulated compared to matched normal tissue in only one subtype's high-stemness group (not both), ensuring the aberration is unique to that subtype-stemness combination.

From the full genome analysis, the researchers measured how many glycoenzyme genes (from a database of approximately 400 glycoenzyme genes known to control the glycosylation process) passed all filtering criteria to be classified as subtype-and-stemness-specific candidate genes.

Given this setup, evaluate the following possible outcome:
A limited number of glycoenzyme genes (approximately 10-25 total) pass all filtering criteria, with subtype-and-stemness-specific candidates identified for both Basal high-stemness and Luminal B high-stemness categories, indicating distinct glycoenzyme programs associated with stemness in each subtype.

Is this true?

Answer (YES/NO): YES